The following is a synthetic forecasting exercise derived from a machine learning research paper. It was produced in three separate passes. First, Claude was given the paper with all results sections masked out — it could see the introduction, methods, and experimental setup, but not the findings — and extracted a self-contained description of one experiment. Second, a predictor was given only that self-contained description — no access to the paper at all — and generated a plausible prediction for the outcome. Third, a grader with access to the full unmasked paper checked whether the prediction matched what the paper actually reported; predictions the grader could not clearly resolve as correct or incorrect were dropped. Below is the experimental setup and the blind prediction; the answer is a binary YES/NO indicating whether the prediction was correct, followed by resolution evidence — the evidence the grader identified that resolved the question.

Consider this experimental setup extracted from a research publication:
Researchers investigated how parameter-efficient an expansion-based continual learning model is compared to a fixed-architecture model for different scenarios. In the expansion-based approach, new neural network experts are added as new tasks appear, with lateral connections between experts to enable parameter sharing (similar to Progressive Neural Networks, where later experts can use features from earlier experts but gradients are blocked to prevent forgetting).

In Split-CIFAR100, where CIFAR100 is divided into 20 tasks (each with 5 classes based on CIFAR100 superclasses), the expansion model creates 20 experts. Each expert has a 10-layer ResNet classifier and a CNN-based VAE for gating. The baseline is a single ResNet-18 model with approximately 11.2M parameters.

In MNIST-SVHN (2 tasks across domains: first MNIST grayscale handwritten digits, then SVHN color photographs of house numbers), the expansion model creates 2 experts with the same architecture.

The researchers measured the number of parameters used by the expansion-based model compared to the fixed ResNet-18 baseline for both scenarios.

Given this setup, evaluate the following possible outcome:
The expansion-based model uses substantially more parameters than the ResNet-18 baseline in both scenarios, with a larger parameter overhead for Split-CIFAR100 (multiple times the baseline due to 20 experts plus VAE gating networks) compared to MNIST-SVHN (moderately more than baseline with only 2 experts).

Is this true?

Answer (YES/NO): NO